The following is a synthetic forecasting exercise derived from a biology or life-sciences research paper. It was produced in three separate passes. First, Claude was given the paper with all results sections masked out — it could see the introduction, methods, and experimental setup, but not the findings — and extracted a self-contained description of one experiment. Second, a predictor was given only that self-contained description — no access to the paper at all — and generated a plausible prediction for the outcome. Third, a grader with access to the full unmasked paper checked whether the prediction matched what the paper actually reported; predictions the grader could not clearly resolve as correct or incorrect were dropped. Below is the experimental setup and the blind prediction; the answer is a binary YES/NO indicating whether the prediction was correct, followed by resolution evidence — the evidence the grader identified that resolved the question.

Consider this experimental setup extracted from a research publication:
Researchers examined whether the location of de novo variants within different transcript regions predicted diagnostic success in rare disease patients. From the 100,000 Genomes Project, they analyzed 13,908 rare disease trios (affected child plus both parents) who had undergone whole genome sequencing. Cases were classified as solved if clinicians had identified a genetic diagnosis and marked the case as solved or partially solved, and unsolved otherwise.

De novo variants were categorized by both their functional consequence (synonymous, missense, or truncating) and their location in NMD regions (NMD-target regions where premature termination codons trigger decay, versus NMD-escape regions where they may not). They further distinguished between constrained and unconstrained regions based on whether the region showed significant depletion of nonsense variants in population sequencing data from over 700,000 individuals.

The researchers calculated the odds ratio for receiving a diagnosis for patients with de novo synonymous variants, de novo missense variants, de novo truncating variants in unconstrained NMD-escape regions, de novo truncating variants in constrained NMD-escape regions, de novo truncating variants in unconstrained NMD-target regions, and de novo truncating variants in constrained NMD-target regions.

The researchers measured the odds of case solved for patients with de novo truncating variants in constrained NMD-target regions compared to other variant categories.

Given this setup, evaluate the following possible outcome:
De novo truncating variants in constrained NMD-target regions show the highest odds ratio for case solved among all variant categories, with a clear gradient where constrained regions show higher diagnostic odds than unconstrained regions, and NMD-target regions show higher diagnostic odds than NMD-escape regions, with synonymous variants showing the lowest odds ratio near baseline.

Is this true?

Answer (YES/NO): NO